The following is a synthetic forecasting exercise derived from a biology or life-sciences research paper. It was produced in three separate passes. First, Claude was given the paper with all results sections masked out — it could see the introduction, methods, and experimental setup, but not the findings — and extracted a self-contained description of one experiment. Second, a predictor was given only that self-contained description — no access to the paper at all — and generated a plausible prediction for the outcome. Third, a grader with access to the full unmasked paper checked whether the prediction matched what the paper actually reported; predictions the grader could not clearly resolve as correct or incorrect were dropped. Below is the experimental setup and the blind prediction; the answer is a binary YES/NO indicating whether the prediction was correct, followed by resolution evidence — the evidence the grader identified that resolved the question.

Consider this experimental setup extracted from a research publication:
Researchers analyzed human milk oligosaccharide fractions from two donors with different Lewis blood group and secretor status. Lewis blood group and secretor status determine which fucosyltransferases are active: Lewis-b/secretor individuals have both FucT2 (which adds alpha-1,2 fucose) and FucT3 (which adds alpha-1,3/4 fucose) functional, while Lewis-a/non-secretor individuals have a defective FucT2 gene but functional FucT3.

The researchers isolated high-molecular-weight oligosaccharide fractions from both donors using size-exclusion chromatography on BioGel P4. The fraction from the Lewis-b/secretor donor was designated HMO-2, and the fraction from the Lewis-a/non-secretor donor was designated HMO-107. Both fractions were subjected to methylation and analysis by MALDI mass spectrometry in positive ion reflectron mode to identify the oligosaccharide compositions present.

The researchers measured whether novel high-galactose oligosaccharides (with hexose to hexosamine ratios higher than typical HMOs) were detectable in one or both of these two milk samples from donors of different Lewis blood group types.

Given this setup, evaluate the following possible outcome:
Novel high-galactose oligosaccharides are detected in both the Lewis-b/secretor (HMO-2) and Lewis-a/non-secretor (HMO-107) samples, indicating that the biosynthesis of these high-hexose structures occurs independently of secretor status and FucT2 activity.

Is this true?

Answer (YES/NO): YES